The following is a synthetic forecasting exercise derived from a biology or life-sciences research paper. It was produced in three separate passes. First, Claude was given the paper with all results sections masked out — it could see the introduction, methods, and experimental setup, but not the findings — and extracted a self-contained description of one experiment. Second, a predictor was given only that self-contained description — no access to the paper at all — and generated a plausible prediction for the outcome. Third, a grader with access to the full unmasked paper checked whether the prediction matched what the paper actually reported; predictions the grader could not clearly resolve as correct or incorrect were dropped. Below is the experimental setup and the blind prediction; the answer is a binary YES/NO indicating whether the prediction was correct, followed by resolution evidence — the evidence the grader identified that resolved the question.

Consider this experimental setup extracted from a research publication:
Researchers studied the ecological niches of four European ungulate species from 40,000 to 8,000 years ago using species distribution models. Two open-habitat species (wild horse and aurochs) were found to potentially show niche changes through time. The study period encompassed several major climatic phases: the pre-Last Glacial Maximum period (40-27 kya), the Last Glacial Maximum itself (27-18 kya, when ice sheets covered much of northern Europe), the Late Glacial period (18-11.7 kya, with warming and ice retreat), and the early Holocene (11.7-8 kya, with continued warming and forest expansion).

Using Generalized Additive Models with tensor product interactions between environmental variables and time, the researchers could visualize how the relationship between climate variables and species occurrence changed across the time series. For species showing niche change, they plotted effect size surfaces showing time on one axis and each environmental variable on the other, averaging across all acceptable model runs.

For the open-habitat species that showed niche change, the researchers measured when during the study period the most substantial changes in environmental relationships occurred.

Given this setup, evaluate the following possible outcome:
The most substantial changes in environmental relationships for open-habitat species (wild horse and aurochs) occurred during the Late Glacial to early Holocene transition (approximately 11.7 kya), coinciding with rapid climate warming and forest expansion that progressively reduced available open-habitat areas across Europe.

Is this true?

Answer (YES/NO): NO